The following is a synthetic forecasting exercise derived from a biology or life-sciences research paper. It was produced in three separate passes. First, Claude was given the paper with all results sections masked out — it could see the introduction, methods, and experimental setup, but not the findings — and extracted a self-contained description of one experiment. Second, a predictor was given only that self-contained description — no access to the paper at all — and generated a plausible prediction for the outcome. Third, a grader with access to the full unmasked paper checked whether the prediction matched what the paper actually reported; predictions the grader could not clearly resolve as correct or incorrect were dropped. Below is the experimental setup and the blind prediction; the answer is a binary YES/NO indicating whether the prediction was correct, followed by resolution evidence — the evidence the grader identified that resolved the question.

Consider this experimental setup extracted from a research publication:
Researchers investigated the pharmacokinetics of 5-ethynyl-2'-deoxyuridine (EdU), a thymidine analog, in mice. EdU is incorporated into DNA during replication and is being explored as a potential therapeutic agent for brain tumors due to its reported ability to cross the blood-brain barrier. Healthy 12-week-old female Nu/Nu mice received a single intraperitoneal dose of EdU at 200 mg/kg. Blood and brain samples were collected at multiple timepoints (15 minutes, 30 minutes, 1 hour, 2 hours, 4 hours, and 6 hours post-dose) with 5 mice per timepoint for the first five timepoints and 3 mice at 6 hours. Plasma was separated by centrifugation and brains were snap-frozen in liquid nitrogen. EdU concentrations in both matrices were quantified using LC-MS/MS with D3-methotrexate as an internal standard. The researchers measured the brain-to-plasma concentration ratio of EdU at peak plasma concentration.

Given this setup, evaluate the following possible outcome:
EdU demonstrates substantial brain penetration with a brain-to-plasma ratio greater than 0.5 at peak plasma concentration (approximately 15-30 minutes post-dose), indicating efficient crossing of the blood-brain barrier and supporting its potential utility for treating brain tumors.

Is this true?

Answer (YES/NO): NO